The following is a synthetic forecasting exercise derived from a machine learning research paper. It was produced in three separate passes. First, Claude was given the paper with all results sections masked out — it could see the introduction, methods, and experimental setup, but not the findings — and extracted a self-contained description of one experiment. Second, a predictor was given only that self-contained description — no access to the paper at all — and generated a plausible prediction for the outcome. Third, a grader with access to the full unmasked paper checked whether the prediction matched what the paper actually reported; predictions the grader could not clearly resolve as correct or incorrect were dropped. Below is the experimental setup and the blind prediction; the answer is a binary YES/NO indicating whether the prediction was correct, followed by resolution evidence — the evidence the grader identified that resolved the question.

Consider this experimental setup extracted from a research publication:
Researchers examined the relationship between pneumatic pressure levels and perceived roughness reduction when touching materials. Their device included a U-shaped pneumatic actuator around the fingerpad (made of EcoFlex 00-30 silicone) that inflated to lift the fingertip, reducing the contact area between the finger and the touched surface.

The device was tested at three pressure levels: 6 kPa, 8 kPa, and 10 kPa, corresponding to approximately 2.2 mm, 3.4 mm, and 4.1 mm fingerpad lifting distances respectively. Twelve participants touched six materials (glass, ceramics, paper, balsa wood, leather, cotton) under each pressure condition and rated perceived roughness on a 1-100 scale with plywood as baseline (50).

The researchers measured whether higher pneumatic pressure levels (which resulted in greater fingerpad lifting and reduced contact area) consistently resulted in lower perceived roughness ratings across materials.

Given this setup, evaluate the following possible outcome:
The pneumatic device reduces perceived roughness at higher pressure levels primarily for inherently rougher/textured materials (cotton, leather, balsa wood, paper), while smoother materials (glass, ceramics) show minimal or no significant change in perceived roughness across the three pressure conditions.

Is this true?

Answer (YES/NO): NO